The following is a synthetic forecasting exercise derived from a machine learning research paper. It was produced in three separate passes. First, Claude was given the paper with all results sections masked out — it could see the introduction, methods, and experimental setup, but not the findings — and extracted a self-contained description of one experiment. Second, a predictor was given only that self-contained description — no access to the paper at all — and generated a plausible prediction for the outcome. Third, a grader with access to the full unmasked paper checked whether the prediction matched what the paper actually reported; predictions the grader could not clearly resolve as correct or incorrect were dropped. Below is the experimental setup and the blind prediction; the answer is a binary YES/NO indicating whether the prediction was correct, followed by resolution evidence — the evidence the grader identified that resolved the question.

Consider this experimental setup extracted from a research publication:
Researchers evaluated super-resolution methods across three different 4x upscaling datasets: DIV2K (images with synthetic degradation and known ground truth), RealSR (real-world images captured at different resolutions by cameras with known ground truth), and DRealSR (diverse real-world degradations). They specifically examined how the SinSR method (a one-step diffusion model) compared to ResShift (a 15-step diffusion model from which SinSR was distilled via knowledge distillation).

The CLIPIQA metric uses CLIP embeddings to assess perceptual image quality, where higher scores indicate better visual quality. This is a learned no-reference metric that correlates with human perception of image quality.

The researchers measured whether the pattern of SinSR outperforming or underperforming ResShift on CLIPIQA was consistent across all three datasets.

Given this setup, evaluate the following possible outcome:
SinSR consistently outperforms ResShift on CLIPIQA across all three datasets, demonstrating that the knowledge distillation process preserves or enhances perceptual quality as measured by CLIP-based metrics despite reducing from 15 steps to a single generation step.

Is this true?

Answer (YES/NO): YES